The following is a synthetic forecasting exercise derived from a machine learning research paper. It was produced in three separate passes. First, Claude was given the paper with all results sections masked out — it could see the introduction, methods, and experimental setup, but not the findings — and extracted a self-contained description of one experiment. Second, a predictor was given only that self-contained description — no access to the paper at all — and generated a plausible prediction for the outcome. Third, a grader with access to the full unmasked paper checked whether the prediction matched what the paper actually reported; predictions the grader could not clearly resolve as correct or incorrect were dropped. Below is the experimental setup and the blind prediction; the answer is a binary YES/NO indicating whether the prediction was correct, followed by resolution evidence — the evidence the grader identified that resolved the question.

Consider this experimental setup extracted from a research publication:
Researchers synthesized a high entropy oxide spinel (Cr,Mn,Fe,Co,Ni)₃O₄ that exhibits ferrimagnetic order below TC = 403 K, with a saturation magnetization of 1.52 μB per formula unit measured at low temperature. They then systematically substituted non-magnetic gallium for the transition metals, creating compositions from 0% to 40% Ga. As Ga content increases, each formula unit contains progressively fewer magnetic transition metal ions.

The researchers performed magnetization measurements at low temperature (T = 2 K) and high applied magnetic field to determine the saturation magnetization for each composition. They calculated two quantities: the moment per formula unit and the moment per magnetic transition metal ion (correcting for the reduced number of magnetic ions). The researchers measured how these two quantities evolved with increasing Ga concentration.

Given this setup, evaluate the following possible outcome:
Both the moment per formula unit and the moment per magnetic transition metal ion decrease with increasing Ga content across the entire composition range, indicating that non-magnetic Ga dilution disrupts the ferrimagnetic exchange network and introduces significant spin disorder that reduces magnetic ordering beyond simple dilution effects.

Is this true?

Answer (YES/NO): NO